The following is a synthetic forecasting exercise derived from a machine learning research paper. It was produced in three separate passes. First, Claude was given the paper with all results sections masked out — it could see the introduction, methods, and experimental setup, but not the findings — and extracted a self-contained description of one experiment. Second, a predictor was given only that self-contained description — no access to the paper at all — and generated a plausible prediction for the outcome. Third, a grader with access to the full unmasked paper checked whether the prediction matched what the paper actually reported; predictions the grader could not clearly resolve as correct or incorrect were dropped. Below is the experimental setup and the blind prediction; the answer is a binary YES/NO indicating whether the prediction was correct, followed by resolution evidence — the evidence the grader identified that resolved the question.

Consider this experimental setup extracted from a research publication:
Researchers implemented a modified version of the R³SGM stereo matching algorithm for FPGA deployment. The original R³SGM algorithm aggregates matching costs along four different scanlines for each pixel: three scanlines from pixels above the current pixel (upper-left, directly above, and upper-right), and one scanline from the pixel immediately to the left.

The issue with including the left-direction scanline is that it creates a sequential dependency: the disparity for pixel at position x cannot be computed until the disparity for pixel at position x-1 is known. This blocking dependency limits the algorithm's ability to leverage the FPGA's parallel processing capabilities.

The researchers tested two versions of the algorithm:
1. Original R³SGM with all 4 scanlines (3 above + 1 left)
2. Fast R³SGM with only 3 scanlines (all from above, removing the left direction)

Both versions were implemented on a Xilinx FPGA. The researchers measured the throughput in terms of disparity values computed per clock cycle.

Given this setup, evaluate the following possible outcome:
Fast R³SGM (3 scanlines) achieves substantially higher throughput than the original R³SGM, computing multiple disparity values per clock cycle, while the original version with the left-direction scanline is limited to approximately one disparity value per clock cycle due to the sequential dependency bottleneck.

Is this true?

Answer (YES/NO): NO